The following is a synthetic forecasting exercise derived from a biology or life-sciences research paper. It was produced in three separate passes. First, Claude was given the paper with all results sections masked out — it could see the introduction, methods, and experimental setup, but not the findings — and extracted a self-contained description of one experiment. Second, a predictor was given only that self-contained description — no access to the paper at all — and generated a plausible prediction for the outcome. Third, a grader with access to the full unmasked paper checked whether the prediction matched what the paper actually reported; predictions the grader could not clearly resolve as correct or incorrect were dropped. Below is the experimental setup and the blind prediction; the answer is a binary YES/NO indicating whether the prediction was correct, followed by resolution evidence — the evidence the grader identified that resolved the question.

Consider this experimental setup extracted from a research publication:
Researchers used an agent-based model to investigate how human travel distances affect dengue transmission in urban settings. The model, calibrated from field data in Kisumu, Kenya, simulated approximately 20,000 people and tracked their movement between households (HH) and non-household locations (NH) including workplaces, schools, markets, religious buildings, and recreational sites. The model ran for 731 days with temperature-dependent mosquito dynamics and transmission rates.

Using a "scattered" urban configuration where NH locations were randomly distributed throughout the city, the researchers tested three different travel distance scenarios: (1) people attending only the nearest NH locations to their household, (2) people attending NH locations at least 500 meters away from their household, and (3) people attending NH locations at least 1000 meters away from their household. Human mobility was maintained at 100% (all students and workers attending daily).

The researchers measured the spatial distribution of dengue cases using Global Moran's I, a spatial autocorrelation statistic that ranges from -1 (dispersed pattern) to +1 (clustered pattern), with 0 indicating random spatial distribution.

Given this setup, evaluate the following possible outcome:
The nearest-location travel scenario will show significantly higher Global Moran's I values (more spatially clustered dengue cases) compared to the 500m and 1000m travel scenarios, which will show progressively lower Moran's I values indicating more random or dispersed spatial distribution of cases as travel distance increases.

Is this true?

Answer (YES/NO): YES